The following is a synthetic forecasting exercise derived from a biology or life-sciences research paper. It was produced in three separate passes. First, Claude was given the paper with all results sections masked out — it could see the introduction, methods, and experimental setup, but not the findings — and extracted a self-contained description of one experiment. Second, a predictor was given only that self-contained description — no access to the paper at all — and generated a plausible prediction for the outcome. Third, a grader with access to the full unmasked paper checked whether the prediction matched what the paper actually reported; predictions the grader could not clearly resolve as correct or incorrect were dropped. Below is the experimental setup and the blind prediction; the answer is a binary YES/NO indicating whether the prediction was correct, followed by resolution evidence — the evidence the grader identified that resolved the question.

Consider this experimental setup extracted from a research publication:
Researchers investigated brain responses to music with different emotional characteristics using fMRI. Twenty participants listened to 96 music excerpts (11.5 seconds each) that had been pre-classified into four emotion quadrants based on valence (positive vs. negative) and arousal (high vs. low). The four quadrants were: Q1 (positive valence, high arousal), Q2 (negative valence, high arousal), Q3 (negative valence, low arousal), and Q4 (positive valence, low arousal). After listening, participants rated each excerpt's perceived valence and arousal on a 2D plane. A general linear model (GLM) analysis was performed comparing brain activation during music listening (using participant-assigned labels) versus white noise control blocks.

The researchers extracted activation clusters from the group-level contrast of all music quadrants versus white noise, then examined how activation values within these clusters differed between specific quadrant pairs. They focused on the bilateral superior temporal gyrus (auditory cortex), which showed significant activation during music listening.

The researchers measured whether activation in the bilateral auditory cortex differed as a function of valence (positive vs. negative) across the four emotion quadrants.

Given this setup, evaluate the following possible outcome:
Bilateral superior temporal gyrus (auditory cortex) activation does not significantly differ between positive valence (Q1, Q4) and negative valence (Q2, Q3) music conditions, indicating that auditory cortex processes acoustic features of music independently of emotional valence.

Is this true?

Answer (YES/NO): NO